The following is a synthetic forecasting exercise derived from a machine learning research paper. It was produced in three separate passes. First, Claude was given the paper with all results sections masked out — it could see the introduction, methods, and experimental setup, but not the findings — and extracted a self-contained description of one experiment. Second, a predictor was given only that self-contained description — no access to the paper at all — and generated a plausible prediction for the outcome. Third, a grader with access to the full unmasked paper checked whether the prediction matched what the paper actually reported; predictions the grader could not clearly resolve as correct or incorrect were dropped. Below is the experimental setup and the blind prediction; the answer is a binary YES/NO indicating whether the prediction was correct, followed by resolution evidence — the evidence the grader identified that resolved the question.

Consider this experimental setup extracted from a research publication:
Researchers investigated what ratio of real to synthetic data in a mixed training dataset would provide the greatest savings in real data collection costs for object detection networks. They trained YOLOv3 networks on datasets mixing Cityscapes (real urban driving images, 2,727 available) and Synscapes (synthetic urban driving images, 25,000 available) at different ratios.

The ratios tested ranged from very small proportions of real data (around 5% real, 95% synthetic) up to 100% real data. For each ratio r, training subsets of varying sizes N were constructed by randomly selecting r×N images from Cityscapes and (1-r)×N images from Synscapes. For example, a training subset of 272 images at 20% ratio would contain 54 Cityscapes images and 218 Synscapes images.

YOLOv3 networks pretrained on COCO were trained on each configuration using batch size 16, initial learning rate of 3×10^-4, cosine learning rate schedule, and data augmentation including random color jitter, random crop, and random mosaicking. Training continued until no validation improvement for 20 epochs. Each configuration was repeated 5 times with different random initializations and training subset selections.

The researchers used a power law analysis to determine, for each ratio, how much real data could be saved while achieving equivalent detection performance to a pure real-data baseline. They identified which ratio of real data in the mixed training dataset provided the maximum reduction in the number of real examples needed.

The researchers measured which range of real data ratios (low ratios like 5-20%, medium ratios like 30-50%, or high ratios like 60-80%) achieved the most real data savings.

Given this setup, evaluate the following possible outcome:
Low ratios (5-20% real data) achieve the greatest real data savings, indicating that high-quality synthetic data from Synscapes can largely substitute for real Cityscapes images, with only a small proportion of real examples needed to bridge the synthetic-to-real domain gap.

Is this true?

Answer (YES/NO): YES